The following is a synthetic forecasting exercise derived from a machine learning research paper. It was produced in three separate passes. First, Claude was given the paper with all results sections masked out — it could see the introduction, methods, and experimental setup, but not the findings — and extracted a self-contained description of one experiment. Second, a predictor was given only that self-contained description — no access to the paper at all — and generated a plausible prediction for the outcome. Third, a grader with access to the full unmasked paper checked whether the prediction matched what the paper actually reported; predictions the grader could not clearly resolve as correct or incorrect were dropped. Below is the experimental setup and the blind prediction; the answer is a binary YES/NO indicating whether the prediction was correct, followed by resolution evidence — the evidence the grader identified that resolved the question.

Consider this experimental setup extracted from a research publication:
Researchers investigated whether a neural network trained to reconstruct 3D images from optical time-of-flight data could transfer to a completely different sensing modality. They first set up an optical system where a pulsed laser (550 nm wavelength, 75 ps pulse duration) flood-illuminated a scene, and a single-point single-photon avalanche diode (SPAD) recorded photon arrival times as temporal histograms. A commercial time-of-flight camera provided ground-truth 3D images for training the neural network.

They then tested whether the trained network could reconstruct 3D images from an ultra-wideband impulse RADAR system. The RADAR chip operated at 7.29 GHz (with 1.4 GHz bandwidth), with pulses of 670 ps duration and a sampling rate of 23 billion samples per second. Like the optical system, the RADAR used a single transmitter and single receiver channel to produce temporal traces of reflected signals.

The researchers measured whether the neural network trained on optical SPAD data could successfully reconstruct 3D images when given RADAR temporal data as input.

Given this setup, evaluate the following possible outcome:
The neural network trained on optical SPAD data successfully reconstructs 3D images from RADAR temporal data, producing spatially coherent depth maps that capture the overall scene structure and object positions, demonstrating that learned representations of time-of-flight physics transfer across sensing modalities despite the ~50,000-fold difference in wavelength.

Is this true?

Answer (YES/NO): NO